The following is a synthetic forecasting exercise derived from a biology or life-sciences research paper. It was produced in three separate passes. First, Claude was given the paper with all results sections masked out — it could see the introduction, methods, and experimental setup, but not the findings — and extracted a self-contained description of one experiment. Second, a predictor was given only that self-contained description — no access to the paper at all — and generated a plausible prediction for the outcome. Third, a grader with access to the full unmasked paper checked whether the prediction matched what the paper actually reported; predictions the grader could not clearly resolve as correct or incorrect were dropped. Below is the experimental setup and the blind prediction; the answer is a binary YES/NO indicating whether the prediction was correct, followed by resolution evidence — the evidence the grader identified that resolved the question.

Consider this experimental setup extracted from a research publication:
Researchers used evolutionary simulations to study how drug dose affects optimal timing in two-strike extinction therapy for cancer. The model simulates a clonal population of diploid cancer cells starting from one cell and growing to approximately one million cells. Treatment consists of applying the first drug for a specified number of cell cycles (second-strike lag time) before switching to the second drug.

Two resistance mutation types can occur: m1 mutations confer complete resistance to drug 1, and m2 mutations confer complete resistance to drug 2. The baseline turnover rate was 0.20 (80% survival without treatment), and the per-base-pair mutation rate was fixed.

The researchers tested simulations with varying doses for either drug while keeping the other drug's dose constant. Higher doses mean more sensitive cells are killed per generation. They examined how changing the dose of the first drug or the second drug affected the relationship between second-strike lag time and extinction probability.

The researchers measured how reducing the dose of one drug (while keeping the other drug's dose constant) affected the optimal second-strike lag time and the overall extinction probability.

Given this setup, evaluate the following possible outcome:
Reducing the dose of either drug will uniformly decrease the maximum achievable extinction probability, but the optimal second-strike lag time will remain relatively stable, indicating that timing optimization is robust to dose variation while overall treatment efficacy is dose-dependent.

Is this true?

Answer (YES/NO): NO